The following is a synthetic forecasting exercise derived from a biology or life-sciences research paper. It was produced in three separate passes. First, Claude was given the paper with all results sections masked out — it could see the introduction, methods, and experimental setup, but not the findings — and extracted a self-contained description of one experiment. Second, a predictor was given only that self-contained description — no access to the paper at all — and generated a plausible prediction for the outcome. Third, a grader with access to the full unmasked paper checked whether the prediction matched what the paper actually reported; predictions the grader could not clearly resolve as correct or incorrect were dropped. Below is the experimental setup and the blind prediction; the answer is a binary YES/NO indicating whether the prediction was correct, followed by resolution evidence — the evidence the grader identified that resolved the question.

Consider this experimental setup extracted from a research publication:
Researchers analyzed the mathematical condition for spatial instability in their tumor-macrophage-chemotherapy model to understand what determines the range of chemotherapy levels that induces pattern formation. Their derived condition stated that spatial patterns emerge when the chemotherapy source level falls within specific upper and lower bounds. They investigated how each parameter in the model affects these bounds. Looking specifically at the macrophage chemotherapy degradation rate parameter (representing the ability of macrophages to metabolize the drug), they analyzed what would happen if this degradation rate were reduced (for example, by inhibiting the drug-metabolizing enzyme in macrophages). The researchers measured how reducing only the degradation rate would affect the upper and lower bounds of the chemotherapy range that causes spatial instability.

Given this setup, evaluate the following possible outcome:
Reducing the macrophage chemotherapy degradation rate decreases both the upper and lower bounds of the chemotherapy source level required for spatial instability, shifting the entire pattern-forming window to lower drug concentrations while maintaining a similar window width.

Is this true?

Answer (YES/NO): NO